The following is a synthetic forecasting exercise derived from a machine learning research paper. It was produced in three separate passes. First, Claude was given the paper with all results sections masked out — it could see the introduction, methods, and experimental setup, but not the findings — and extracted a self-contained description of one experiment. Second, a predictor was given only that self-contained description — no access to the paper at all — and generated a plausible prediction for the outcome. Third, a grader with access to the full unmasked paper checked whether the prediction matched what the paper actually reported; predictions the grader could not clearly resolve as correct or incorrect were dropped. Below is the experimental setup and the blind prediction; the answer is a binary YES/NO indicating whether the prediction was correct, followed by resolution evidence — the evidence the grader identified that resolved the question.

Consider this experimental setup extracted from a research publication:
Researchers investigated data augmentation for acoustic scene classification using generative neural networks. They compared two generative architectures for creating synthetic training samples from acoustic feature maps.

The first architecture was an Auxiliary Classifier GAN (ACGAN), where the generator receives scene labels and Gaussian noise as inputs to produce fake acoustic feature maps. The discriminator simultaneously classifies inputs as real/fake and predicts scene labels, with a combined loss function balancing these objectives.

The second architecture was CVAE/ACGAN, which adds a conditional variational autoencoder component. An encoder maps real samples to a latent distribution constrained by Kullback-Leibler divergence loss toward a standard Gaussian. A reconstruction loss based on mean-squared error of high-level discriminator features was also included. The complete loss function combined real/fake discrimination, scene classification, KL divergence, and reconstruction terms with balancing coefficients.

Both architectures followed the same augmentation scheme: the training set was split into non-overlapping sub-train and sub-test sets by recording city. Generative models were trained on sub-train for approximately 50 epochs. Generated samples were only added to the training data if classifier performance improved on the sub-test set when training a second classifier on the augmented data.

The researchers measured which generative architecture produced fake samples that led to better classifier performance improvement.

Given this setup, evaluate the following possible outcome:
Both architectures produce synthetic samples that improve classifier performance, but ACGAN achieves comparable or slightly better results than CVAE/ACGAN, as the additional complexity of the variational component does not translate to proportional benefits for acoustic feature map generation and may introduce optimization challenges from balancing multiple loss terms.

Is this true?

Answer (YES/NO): NO